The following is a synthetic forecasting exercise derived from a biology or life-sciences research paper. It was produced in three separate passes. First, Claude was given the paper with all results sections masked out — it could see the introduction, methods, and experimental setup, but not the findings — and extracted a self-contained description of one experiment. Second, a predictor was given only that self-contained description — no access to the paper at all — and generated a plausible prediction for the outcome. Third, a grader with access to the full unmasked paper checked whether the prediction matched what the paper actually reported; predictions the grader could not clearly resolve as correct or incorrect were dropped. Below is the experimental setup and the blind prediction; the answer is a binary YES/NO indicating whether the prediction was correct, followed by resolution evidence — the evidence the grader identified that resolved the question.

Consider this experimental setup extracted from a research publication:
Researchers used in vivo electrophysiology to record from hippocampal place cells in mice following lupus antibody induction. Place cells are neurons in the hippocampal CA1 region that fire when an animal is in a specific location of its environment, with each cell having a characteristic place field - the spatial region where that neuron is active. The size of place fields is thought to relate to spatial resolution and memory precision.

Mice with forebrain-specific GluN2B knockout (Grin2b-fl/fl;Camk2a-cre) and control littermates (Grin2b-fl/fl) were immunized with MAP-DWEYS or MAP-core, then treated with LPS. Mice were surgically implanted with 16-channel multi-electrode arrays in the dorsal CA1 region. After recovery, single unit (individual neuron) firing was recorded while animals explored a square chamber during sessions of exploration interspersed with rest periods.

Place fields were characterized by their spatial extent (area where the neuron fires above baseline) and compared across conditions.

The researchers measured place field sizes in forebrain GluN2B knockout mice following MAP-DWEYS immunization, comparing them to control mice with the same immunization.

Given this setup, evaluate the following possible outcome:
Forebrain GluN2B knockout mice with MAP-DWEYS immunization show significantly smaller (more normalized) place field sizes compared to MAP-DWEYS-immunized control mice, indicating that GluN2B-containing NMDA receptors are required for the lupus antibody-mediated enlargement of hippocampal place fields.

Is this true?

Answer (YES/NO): NO